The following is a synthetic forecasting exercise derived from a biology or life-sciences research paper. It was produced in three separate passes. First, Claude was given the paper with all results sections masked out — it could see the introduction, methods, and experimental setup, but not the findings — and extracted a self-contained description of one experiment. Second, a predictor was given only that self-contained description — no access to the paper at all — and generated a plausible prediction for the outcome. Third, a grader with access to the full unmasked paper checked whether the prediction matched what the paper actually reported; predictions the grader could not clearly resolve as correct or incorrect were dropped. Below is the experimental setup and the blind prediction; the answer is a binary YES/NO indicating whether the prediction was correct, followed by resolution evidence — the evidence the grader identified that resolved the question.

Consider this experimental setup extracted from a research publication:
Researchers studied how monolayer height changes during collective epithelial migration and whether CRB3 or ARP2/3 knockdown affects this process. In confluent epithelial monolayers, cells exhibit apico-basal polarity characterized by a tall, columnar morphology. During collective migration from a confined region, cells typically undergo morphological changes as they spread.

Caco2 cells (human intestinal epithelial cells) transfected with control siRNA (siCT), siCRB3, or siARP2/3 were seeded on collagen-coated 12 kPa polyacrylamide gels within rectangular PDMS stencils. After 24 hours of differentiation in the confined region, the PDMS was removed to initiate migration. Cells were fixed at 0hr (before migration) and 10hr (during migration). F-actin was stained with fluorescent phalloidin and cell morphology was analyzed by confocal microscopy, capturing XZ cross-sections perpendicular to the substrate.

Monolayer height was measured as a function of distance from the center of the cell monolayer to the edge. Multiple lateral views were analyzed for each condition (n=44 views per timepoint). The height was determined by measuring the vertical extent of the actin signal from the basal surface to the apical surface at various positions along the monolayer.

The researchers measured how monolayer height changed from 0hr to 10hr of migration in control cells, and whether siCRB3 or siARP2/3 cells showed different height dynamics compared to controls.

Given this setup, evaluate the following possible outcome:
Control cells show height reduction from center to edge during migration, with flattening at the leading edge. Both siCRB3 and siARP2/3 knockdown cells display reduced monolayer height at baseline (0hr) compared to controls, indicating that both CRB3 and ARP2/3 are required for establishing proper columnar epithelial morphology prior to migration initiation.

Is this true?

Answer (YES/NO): NO